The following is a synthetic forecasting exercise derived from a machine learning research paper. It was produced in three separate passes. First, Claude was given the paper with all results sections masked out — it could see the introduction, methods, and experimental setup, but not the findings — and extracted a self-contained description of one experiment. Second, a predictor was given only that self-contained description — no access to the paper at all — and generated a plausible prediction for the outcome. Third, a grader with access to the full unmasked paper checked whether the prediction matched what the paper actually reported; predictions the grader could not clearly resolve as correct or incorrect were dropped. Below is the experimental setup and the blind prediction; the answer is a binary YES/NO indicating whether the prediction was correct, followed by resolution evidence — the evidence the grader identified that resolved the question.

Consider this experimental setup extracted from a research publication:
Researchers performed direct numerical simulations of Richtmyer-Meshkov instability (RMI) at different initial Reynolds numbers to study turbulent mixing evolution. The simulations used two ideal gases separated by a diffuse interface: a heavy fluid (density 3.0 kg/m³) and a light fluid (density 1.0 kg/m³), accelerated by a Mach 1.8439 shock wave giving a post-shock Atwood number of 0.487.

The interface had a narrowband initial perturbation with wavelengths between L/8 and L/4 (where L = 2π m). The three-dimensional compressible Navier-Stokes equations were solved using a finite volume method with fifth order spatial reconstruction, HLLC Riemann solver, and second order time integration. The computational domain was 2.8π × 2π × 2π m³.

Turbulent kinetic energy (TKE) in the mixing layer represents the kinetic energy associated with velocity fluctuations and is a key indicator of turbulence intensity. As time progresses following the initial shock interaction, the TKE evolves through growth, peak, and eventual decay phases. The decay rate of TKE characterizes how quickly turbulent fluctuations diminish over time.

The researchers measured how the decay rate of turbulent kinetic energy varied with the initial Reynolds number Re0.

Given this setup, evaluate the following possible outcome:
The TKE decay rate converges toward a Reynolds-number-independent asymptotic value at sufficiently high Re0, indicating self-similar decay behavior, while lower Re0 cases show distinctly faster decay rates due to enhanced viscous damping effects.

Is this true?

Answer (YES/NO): NO